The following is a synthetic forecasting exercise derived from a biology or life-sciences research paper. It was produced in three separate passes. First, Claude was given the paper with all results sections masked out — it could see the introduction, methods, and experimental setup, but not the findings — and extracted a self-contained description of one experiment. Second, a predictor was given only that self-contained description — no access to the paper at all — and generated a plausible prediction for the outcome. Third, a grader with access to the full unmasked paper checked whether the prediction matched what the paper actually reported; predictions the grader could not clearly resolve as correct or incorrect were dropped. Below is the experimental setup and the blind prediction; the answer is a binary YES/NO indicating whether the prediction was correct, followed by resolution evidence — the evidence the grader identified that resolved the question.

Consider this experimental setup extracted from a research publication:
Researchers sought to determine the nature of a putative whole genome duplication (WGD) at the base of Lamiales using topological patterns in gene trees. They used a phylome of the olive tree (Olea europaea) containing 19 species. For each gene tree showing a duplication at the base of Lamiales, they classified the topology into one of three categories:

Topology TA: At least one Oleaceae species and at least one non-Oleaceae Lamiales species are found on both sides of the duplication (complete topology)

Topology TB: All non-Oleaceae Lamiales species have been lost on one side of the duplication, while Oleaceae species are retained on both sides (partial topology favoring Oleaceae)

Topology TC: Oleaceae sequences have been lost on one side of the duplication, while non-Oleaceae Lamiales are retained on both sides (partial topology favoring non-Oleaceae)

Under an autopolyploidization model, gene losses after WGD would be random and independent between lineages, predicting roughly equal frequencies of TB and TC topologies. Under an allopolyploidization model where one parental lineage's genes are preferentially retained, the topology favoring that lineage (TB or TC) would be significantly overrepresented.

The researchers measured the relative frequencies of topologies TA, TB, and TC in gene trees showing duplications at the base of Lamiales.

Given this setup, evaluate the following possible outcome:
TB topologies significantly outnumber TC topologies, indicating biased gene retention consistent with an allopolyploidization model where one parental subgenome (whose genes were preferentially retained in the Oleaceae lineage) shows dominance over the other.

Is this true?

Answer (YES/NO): YES